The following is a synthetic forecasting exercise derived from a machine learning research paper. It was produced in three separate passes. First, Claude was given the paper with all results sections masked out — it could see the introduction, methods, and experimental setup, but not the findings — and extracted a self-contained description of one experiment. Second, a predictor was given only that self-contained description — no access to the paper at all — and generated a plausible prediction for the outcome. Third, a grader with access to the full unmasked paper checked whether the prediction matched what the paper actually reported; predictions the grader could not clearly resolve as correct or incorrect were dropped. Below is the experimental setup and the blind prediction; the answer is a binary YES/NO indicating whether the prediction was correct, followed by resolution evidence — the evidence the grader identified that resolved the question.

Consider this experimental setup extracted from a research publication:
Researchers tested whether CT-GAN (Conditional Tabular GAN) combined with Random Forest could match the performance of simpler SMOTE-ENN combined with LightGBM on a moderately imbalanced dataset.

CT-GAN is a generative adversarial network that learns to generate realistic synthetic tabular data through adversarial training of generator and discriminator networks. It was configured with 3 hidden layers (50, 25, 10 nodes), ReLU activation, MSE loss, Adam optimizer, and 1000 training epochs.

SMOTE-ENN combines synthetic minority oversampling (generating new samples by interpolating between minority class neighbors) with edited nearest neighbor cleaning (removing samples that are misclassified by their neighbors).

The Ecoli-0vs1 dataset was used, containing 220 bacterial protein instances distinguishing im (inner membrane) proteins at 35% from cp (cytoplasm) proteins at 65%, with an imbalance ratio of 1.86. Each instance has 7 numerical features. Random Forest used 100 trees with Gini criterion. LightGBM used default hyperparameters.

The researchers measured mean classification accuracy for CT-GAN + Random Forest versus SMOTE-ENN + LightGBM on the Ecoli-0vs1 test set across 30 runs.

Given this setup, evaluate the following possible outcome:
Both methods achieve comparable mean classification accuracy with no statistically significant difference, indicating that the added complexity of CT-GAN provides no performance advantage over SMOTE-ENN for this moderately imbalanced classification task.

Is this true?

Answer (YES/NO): NO